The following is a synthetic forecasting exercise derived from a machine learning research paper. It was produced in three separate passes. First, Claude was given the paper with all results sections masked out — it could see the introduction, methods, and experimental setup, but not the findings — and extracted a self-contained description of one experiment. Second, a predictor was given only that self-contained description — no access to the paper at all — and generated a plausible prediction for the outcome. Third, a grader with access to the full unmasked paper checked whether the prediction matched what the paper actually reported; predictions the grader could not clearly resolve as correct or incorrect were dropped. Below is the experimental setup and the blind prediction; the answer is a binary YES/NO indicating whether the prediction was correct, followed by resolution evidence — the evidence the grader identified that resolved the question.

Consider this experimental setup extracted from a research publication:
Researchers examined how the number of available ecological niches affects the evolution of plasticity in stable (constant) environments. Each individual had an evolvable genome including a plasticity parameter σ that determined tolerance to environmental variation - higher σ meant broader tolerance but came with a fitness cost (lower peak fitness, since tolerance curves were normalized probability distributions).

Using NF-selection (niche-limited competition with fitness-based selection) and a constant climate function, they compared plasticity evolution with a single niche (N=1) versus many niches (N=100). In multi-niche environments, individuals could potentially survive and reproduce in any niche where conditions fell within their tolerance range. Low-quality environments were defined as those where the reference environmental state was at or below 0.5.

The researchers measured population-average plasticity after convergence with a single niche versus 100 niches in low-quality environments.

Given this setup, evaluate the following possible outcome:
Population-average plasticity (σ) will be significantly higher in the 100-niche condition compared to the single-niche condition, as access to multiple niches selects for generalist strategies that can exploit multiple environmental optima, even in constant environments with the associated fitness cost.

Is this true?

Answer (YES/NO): YES